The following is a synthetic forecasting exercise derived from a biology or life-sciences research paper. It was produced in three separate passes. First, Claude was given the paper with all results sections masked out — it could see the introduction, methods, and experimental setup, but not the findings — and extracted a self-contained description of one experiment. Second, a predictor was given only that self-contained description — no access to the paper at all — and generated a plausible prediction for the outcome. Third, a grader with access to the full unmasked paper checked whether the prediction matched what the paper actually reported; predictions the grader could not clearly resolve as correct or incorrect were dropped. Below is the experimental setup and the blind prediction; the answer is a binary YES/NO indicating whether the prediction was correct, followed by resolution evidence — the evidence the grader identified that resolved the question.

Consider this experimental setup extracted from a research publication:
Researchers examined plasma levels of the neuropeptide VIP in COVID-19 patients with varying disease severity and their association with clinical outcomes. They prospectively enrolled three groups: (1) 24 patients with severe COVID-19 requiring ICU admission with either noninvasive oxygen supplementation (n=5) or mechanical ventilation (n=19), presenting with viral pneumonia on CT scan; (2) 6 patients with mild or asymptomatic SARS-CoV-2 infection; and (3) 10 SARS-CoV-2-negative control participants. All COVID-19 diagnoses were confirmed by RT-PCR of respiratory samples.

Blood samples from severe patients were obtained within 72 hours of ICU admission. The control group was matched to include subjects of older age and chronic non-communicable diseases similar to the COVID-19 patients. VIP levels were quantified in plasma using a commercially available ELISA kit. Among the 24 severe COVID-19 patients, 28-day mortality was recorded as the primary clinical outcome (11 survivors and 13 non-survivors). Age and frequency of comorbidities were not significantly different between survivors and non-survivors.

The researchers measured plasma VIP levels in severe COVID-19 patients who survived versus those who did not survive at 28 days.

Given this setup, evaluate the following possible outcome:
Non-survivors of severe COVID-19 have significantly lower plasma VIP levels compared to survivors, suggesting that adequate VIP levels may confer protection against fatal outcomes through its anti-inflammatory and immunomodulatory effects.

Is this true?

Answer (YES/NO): YES